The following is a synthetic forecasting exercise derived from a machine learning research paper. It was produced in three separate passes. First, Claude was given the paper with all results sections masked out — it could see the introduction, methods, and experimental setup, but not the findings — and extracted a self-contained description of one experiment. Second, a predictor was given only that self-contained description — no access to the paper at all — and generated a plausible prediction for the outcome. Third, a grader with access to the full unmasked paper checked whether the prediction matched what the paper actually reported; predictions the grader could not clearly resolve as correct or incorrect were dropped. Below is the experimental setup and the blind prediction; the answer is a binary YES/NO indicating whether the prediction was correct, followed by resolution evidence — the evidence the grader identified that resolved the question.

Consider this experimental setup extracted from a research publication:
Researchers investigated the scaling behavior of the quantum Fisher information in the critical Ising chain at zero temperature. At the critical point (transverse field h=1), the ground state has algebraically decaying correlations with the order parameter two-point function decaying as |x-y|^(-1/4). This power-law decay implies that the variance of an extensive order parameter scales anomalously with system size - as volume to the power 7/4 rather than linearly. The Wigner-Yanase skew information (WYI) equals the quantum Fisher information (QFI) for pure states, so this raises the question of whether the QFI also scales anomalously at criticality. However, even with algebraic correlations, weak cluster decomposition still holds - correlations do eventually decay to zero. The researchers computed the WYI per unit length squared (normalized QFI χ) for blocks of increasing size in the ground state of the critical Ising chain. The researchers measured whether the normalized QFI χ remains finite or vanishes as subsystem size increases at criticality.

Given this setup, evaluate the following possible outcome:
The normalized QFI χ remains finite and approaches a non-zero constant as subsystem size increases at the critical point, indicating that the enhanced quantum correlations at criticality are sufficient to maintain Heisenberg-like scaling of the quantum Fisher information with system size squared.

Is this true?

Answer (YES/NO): NO